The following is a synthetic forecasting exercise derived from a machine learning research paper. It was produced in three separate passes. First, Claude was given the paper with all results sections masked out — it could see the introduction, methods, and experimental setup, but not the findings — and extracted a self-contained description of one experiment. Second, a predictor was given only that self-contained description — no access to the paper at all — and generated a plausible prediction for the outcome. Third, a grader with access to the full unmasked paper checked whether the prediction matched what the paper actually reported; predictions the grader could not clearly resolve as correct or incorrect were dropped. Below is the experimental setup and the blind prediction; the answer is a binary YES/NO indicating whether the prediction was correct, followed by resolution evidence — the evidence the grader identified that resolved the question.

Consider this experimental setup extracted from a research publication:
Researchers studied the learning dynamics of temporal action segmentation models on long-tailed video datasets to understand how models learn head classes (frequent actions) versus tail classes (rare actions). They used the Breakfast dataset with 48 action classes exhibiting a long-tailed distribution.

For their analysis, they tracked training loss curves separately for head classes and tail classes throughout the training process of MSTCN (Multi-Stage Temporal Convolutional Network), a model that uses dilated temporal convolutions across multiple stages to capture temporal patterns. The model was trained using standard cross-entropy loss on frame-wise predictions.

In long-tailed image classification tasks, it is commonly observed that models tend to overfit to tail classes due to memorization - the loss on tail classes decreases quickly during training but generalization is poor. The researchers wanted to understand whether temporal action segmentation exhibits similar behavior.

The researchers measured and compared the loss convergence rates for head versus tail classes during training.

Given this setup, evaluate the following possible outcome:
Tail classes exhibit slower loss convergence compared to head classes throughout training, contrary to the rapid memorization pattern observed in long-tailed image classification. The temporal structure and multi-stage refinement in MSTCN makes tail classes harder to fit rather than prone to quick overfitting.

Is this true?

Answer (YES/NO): YES